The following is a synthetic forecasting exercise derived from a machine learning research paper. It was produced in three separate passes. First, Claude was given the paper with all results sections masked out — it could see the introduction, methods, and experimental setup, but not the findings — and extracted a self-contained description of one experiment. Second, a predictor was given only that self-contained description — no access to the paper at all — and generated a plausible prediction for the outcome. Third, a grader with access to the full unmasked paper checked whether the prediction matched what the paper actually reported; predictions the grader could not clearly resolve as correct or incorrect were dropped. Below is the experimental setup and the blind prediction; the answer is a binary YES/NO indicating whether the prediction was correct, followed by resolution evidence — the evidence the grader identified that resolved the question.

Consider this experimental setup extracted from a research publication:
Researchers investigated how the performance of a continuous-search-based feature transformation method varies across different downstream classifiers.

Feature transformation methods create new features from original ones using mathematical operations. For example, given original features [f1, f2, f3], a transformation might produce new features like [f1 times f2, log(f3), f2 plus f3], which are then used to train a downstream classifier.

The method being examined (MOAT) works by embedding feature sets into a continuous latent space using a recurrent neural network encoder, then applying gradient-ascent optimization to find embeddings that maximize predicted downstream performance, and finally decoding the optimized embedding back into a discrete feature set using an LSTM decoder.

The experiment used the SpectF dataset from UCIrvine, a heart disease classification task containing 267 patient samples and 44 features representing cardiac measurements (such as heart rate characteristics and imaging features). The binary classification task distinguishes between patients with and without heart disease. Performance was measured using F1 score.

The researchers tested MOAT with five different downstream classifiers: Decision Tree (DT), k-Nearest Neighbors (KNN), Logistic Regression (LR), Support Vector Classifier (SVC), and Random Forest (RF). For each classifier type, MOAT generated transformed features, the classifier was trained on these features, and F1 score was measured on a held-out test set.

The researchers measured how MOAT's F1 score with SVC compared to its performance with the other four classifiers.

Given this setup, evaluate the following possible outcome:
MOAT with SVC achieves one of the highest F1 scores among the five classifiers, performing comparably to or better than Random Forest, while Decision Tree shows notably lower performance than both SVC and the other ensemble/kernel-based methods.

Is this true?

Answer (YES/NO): NO